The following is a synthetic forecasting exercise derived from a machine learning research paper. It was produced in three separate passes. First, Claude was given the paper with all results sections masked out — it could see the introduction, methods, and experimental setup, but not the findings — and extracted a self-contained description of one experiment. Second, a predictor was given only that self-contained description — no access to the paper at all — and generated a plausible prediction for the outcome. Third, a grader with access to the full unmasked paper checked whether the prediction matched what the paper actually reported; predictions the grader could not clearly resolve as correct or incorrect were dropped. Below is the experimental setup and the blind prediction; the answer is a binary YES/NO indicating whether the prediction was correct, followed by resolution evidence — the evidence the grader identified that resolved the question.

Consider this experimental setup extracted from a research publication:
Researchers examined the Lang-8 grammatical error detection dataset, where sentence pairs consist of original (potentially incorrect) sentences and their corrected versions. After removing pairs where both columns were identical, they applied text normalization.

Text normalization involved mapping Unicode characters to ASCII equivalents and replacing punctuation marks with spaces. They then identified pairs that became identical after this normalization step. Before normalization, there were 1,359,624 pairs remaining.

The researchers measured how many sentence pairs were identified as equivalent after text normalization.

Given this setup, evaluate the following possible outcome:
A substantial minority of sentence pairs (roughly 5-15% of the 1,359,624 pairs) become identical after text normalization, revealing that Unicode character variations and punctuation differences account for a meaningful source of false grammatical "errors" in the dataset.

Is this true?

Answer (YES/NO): NO